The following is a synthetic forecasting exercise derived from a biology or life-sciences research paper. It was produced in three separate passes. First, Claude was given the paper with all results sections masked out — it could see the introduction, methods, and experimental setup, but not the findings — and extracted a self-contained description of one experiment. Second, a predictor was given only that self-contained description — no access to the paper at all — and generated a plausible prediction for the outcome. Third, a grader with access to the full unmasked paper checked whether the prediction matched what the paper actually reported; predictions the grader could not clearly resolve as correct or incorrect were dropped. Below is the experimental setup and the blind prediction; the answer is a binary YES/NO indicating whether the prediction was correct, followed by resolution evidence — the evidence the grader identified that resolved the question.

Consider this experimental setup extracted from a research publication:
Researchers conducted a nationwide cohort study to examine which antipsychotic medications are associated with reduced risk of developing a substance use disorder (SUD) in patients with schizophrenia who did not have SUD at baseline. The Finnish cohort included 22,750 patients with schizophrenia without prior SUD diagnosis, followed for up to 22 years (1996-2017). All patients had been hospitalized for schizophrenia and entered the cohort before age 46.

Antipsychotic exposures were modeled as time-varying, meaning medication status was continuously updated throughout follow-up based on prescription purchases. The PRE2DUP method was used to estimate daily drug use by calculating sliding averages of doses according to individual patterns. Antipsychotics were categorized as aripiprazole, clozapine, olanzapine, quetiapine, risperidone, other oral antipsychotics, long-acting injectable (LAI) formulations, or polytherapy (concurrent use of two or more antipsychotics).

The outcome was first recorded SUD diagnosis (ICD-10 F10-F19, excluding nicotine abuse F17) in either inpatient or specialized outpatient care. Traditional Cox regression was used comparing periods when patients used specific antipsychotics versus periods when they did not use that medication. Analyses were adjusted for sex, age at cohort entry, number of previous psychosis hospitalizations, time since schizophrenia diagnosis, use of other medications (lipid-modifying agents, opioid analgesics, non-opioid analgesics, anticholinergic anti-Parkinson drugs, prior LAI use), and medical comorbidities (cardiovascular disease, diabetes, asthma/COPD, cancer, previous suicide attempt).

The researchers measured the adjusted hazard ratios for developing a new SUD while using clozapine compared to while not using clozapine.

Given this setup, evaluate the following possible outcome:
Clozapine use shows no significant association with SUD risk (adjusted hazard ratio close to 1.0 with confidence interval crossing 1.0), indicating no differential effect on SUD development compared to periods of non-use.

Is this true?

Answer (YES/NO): NO